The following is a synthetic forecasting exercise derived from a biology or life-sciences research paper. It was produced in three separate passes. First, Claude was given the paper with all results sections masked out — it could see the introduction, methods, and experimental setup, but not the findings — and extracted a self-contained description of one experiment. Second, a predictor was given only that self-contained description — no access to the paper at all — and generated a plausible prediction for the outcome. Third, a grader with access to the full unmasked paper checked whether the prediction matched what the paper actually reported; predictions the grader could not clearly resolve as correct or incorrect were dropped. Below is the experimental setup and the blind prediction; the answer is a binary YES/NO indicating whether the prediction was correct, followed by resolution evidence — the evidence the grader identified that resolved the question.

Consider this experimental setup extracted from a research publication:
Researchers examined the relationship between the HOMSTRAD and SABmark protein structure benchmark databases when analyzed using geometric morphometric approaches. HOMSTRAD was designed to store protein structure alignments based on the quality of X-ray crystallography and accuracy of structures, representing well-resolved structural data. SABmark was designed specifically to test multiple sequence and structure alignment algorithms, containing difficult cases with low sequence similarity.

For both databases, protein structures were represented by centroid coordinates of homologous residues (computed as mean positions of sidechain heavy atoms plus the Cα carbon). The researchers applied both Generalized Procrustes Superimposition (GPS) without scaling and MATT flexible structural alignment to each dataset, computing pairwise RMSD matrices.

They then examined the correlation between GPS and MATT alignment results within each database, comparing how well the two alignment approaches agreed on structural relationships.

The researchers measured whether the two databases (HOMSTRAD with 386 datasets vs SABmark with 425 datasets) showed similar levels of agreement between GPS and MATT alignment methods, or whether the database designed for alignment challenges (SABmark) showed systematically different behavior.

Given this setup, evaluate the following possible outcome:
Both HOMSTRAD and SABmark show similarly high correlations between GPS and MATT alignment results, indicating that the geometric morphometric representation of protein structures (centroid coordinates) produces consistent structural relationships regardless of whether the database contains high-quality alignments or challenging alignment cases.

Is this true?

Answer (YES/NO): YES